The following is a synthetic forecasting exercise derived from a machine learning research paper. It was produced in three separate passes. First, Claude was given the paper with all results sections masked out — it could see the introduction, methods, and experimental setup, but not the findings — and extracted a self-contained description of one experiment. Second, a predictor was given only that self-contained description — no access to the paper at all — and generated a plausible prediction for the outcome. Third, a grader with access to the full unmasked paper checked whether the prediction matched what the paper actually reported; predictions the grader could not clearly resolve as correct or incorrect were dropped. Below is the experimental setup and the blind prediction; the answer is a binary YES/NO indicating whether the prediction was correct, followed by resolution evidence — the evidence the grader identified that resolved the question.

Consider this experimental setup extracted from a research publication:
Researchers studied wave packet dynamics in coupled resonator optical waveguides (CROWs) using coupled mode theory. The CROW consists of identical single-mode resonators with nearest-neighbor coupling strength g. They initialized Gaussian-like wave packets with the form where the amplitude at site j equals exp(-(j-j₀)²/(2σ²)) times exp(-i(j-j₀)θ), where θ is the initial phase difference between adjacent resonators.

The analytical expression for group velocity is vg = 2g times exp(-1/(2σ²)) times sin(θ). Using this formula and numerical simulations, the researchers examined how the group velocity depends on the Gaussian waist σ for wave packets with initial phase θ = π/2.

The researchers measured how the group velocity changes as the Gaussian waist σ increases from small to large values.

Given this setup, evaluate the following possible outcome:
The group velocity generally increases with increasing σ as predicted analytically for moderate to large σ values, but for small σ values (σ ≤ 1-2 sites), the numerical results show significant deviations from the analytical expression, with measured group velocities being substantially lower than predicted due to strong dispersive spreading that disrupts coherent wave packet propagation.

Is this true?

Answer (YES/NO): NO